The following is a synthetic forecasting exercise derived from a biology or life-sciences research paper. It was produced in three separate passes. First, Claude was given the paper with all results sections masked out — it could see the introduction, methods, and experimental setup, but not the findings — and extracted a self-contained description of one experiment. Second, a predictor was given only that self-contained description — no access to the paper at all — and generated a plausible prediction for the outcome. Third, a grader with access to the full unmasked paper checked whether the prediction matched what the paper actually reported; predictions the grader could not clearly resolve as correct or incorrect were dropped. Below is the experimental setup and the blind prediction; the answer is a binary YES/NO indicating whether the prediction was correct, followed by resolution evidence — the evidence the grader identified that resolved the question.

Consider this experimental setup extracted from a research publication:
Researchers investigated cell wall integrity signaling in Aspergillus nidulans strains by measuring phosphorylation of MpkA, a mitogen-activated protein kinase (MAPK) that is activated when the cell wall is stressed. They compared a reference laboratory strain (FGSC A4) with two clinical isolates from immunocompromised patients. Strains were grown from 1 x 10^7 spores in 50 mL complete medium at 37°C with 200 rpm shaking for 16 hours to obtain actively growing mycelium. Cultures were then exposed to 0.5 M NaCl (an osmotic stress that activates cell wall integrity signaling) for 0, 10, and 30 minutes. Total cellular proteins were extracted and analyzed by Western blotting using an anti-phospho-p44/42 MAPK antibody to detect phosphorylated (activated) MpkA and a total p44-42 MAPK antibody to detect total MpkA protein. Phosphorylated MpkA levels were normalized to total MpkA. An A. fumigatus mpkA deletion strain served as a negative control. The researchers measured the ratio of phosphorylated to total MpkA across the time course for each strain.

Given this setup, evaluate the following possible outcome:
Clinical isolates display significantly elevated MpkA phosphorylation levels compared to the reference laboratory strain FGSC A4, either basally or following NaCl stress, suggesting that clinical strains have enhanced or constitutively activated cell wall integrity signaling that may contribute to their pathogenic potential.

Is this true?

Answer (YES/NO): NO